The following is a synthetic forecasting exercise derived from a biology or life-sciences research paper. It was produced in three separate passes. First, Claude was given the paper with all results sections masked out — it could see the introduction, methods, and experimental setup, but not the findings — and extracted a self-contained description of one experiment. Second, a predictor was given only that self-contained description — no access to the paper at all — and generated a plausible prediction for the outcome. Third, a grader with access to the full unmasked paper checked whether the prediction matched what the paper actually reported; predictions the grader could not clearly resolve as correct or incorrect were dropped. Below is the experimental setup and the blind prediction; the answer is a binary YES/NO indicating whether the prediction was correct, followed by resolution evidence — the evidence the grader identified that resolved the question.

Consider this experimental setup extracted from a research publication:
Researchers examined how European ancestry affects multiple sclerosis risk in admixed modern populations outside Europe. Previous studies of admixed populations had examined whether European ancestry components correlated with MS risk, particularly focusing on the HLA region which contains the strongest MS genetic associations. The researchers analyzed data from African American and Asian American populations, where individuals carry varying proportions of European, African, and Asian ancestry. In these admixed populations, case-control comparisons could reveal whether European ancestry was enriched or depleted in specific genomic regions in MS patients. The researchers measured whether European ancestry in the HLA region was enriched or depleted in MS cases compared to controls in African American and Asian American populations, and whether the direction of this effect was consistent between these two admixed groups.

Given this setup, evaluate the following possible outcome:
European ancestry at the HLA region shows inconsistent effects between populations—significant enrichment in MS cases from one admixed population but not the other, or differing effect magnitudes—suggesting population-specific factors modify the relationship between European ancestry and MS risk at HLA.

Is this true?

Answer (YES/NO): NO